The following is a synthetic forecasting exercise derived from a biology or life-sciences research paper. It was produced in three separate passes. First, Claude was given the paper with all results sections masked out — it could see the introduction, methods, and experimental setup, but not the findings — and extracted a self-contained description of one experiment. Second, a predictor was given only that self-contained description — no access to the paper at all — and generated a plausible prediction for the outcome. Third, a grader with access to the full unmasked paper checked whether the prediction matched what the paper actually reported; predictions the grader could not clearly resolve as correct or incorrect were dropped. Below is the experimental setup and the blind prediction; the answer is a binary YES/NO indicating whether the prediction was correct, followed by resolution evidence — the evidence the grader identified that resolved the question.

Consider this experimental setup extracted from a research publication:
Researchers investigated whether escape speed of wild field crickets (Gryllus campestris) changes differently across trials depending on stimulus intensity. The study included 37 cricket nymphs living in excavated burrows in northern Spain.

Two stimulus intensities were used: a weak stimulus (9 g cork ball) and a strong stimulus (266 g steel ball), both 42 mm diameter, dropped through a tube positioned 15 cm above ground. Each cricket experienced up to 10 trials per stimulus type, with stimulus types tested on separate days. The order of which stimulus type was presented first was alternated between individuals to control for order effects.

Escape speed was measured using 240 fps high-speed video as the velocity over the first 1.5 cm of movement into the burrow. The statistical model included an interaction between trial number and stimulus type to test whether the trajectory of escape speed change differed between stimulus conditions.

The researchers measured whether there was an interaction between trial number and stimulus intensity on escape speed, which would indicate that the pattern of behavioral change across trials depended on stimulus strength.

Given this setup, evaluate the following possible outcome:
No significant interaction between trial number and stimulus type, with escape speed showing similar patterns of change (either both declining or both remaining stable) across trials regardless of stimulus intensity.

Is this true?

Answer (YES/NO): YES